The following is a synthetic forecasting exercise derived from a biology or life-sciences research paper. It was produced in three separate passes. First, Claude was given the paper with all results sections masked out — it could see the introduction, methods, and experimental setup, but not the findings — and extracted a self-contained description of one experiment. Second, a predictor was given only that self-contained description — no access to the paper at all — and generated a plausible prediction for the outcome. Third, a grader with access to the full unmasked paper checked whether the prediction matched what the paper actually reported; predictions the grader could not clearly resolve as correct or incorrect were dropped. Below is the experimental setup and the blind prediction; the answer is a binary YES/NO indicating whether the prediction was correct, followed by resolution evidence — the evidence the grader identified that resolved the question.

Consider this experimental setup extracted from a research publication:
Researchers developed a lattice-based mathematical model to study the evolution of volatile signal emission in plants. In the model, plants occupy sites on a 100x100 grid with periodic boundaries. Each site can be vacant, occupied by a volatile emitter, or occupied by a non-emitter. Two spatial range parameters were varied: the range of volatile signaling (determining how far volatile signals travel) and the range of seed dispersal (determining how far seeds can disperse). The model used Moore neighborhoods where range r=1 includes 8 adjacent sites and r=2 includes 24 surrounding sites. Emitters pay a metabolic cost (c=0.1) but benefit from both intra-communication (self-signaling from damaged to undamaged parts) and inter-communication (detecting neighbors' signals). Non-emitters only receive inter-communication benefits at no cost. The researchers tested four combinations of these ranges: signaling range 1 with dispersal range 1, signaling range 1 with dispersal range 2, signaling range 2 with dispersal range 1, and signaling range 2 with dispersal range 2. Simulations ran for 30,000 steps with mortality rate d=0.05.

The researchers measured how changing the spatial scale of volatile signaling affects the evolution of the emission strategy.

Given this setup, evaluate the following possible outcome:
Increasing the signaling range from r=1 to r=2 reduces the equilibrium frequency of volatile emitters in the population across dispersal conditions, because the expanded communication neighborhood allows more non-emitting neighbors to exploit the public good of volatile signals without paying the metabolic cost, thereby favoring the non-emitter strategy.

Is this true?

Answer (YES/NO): YES